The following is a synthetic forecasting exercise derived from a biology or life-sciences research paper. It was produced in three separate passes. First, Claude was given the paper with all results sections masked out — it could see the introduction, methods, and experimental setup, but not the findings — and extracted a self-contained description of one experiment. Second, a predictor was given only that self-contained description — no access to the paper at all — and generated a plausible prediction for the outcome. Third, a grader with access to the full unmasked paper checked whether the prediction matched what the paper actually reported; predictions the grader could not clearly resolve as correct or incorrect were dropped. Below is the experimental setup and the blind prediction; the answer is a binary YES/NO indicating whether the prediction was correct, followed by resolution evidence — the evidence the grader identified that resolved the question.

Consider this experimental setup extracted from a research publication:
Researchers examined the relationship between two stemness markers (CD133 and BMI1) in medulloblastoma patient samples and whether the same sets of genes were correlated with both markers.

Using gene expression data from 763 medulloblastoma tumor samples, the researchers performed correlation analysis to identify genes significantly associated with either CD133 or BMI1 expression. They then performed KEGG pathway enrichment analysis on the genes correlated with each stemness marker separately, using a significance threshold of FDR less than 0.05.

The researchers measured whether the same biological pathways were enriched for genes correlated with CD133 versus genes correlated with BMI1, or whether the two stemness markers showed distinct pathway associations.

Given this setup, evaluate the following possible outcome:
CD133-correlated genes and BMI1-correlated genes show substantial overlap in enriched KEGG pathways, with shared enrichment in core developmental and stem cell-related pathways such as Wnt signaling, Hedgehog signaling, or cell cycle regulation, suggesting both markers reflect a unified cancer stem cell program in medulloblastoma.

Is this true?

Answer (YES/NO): NO